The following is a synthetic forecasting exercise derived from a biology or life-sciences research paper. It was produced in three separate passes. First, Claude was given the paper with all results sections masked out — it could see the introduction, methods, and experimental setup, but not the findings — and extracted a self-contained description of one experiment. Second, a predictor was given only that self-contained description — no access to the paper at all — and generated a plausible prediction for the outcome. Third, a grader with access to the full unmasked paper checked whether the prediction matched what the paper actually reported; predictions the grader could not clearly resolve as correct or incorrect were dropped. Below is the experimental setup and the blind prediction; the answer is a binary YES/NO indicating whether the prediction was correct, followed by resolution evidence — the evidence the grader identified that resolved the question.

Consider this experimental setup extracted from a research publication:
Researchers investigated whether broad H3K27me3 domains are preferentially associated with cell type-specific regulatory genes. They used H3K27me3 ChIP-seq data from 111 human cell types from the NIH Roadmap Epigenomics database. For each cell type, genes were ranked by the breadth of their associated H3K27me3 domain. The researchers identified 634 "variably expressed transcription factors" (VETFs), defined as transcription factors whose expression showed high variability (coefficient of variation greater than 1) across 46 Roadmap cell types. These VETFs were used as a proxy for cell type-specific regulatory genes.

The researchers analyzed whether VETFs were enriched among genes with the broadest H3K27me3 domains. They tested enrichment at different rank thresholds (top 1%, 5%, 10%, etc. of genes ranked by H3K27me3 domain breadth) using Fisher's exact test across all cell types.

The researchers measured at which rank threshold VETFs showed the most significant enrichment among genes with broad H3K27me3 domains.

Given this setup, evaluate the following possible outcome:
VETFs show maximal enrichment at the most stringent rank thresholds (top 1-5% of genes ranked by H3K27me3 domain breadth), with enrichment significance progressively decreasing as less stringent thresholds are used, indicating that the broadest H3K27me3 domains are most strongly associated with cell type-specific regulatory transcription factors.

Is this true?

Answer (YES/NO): YES